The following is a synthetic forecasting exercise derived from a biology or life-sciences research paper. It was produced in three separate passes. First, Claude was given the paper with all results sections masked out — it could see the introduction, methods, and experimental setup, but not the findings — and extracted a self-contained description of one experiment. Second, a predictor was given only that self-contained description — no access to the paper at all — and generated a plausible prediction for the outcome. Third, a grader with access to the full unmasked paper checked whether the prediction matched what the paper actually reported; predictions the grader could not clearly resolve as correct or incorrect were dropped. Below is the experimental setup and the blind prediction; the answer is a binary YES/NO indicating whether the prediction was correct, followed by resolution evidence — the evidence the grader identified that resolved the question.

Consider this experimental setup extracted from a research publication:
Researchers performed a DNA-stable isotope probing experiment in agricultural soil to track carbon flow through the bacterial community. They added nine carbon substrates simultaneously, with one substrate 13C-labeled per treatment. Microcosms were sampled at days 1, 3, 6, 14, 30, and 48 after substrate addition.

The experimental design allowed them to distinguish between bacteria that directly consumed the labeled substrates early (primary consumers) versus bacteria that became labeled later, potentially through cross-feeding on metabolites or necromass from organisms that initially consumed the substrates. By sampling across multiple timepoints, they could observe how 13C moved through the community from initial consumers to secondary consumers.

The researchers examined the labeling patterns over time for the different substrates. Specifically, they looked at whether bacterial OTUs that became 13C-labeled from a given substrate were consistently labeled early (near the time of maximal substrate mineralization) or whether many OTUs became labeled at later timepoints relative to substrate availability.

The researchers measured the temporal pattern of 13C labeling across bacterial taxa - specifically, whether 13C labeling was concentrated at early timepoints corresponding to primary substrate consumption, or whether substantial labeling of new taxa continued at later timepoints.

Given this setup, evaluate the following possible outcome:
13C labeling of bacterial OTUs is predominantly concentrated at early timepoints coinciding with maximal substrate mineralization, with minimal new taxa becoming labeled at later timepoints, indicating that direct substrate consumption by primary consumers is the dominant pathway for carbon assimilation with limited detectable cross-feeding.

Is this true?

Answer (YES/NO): NO